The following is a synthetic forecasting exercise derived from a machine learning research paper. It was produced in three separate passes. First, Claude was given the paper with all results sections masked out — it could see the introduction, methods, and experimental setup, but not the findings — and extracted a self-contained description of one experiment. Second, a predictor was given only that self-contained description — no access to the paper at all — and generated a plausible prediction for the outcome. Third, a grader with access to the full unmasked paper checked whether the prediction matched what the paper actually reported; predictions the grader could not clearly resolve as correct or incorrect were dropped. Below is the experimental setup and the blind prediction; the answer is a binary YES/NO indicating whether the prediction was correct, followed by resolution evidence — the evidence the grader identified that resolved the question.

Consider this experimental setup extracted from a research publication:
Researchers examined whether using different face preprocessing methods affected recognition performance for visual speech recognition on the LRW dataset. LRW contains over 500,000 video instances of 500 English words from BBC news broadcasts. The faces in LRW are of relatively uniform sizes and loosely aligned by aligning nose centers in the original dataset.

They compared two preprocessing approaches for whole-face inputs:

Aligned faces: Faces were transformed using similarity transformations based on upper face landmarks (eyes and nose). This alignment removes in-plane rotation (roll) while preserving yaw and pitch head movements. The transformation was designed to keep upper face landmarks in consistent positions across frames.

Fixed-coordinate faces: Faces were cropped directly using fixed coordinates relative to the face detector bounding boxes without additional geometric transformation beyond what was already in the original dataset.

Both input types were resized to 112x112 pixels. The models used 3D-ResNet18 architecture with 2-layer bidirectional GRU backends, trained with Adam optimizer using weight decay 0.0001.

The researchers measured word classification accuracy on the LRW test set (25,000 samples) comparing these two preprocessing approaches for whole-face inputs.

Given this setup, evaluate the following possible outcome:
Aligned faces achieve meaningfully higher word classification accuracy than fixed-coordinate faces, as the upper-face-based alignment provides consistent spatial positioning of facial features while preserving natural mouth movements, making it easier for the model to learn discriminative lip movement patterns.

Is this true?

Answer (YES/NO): NO